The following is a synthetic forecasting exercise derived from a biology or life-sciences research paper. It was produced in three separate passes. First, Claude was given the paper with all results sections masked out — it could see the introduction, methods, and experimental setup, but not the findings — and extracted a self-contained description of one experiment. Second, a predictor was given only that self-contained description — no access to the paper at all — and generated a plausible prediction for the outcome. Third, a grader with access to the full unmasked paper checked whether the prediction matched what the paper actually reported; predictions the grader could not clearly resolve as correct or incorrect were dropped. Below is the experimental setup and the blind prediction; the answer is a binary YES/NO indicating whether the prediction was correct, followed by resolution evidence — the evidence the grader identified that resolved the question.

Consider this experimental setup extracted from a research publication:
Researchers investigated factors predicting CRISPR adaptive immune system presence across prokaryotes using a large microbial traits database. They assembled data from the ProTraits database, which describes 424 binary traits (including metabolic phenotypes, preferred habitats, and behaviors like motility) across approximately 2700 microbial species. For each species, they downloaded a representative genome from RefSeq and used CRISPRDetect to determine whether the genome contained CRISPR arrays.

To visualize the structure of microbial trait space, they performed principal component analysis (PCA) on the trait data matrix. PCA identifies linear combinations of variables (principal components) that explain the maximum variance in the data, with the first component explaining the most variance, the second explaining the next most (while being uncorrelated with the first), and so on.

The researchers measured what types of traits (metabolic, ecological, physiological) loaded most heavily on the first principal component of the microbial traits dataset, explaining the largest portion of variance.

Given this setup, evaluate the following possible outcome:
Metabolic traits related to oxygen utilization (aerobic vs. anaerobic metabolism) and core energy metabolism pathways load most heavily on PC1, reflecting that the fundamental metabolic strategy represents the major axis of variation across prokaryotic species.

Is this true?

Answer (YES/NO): NO